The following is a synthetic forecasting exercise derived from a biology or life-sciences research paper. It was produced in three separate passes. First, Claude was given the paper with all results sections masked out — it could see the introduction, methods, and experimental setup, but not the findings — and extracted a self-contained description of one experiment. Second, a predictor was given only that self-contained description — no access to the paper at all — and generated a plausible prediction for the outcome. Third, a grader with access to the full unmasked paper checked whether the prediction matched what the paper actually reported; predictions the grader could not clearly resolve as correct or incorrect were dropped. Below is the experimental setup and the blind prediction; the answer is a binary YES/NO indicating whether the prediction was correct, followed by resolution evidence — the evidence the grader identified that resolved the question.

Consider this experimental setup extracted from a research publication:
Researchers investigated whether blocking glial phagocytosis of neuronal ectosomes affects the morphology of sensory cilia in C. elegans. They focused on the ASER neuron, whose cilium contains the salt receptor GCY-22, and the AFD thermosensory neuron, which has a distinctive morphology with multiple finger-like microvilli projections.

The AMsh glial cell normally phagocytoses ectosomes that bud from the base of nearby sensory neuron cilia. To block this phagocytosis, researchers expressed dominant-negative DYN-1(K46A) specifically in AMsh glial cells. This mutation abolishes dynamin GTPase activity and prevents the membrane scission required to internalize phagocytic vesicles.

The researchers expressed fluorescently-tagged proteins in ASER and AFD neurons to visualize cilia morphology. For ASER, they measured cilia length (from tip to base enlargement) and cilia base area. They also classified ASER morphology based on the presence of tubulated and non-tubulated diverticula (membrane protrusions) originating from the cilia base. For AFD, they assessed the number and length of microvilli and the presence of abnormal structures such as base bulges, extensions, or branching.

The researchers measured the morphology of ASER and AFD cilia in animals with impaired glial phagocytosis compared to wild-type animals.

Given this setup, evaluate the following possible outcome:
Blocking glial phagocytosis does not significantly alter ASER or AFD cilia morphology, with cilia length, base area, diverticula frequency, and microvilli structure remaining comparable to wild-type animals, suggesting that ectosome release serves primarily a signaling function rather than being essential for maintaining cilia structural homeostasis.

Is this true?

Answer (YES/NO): NO